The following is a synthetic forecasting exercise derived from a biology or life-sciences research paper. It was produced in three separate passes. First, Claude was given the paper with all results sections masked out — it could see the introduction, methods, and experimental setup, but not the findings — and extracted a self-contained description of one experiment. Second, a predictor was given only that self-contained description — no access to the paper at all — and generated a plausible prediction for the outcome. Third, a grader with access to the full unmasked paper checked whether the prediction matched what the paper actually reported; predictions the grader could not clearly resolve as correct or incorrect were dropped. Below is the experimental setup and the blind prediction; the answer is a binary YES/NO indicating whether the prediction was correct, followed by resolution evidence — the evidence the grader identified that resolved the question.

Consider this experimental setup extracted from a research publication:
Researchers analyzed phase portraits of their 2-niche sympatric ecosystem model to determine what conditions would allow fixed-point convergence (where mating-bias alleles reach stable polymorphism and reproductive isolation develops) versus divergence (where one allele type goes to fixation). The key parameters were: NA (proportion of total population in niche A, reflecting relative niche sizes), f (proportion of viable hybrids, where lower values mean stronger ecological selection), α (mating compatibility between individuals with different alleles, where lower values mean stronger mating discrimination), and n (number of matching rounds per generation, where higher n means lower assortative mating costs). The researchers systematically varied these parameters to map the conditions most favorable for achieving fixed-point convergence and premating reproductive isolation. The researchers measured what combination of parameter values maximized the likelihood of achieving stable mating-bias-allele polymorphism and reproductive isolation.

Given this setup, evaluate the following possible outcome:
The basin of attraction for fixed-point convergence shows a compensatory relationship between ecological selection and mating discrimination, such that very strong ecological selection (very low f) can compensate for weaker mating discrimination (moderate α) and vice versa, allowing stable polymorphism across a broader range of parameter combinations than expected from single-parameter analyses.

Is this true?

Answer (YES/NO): YES